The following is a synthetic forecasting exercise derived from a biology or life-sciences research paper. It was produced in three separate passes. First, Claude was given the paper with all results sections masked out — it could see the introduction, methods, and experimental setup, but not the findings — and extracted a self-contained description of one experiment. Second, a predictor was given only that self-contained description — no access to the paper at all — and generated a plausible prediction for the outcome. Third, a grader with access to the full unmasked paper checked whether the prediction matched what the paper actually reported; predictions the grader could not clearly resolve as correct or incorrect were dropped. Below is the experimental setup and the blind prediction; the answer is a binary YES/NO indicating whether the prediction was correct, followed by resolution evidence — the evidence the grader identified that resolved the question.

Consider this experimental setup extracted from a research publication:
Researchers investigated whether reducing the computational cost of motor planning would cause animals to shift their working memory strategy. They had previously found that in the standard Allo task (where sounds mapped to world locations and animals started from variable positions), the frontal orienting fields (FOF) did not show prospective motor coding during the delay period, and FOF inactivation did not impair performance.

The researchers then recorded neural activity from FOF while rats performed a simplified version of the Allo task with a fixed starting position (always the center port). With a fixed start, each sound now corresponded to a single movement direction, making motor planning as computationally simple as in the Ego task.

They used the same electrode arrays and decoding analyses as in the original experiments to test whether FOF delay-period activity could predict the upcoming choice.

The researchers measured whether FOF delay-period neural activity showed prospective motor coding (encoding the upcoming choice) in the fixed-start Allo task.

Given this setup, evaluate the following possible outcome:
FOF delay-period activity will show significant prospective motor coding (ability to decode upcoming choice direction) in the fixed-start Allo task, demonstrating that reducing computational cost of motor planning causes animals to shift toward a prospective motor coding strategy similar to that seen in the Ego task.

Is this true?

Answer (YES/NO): YES